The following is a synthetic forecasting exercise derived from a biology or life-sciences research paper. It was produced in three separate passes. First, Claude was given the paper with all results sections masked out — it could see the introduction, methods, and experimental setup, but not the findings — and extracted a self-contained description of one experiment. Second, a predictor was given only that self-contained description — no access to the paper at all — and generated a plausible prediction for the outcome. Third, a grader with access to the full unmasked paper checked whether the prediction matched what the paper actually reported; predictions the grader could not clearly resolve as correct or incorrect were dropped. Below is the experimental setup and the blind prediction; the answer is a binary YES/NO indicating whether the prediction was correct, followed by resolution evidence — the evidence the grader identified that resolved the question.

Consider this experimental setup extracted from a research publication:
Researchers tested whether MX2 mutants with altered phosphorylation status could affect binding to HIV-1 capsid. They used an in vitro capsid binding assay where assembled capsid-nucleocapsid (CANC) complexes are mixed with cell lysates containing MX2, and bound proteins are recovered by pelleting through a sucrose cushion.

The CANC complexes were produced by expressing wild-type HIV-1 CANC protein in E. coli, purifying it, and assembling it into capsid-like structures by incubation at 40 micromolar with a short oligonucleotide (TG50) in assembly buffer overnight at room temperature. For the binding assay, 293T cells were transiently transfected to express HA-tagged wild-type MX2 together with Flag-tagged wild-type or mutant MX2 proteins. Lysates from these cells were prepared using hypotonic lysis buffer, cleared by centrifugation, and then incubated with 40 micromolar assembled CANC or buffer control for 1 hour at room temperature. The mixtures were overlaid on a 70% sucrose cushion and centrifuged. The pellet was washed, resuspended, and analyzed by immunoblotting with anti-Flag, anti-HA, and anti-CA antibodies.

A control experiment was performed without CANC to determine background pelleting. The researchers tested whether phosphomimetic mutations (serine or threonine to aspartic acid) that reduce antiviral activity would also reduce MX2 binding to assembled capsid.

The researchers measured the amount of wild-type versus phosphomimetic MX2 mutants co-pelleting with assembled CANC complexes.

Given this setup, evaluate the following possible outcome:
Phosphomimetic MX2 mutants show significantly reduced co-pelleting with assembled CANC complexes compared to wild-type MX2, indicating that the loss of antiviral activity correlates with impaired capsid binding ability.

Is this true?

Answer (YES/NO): NO